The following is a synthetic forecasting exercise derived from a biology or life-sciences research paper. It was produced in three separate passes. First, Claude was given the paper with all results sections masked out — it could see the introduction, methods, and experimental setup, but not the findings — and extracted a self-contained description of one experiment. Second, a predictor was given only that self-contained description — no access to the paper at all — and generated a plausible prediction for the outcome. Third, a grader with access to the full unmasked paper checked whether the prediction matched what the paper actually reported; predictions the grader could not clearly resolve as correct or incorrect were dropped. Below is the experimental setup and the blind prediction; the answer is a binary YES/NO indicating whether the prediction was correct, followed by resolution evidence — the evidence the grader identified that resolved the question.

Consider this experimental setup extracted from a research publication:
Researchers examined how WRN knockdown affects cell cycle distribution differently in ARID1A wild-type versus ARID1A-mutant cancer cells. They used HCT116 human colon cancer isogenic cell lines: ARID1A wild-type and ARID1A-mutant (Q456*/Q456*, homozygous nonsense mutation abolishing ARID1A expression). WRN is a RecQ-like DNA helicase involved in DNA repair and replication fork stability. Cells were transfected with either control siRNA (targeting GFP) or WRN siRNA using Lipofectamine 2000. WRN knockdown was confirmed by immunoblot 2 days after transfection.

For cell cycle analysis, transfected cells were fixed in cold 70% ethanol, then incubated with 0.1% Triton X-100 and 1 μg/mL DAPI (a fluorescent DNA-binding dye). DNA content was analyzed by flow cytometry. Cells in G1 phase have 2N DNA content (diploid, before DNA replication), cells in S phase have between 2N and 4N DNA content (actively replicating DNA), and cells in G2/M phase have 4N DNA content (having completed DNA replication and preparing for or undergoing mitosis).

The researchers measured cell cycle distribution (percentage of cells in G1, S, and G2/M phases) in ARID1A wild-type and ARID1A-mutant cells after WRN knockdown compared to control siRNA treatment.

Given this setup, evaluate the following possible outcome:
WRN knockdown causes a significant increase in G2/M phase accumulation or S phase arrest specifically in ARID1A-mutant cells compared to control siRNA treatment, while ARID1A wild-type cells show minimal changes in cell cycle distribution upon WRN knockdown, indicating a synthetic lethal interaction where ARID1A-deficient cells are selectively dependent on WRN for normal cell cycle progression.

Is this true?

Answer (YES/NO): NO